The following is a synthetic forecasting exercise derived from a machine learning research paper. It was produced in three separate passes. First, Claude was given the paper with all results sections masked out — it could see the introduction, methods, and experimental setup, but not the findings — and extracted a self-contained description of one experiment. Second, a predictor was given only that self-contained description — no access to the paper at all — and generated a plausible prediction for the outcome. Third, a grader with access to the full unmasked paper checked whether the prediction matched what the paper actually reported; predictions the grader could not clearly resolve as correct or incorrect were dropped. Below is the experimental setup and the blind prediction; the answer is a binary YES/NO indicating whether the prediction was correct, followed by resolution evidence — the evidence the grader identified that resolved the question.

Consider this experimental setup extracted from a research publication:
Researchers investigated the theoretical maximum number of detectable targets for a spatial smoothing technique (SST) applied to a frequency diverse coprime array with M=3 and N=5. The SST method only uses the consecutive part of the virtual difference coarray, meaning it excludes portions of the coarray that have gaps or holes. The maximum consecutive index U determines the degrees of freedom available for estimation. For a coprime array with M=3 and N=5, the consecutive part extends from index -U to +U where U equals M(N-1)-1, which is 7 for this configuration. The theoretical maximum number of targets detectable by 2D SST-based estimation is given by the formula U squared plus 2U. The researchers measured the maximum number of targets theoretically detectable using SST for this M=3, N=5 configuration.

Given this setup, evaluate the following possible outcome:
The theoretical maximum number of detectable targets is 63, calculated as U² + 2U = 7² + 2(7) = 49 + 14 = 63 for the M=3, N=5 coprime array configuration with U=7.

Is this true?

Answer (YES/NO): YES